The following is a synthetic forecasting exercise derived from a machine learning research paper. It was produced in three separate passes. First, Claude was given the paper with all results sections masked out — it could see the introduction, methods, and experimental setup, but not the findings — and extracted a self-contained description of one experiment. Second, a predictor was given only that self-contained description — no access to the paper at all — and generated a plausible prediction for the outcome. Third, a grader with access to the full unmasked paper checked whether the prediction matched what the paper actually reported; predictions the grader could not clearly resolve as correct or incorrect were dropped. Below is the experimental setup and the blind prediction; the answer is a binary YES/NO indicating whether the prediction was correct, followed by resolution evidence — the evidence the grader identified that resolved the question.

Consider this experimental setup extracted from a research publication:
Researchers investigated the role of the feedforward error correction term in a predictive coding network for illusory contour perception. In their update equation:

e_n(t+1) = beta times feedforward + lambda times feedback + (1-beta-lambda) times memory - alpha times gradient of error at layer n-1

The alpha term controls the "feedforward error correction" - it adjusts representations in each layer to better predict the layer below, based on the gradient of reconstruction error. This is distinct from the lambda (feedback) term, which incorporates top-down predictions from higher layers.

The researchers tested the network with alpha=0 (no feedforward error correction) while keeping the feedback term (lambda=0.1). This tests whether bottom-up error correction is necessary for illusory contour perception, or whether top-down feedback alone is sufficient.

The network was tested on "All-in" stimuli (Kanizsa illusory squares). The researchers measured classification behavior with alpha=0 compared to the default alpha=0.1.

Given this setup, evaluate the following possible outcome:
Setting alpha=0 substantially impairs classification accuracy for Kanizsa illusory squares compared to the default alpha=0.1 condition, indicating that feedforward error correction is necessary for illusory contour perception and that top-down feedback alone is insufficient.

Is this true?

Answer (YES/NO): NO